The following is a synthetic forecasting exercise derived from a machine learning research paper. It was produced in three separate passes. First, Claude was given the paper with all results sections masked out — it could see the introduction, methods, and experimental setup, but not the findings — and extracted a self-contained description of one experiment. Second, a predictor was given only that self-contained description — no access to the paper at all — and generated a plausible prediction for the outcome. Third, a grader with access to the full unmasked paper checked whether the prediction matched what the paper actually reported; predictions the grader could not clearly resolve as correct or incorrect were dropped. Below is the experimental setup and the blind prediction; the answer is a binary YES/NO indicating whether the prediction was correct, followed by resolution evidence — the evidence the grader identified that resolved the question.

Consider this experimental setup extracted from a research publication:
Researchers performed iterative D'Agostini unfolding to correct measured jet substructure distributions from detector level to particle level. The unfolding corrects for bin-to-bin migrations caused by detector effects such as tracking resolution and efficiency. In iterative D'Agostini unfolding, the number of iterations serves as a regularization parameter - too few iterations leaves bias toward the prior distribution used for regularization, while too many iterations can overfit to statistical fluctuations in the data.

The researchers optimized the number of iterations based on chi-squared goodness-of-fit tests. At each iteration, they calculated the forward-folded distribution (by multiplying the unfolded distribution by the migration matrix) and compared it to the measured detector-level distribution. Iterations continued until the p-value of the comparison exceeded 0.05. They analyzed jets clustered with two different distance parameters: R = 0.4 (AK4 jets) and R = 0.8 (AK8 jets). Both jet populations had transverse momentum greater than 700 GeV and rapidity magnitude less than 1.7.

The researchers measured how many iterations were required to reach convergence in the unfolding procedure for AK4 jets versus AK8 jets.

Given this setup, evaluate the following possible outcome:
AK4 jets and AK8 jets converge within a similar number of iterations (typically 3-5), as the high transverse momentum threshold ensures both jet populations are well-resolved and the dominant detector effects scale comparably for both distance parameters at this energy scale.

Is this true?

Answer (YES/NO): NO